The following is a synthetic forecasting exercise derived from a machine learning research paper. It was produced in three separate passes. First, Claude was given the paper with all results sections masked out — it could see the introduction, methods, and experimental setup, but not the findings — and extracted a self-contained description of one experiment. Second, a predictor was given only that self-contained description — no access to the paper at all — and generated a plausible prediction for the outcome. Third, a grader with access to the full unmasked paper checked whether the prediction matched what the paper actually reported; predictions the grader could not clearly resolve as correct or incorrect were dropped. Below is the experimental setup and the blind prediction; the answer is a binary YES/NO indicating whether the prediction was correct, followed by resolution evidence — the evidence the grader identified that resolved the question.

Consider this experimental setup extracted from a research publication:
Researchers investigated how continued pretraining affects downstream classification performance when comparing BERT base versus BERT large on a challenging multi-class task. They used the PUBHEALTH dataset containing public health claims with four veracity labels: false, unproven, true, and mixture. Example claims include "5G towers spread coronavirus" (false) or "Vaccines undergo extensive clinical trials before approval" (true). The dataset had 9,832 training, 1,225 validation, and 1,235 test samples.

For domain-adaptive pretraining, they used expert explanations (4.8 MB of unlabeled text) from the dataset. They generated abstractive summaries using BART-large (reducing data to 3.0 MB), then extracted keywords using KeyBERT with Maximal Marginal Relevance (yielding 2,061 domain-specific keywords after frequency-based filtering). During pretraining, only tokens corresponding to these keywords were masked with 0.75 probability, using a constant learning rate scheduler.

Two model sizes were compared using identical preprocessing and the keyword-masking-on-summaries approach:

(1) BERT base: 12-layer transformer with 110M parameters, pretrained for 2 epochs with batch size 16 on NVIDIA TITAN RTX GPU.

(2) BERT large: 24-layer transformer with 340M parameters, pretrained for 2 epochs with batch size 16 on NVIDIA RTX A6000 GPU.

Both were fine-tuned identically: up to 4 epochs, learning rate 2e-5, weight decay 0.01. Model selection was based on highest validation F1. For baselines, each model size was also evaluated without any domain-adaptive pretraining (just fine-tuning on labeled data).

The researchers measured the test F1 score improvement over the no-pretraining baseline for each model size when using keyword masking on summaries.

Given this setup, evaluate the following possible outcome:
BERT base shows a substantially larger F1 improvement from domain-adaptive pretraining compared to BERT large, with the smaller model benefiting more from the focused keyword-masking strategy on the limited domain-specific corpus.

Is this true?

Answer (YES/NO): YES